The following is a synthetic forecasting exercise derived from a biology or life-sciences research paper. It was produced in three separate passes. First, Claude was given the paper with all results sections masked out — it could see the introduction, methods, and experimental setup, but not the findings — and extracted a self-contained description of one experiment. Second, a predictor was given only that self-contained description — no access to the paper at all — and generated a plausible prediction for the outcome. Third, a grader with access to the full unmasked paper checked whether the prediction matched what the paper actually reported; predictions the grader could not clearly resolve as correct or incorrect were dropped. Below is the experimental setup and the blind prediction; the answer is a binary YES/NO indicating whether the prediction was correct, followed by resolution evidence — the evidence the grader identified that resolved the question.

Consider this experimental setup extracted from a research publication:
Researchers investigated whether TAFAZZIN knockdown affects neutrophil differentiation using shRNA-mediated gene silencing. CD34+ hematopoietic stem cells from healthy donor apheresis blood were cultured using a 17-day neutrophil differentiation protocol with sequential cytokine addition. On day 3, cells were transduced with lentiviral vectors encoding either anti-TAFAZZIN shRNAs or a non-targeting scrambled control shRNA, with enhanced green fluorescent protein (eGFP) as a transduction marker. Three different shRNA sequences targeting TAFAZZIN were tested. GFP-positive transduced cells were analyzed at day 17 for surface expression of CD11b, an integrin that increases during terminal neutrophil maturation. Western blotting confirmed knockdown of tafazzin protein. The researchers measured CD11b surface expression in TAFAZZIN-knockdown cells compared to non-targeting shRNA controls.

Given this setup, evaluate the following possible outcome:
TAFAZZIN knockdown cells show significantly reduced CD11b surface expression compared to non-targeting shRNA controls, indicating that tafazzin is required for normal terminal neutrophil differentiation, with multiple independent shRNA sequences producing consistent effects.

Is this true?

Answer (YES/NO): NO